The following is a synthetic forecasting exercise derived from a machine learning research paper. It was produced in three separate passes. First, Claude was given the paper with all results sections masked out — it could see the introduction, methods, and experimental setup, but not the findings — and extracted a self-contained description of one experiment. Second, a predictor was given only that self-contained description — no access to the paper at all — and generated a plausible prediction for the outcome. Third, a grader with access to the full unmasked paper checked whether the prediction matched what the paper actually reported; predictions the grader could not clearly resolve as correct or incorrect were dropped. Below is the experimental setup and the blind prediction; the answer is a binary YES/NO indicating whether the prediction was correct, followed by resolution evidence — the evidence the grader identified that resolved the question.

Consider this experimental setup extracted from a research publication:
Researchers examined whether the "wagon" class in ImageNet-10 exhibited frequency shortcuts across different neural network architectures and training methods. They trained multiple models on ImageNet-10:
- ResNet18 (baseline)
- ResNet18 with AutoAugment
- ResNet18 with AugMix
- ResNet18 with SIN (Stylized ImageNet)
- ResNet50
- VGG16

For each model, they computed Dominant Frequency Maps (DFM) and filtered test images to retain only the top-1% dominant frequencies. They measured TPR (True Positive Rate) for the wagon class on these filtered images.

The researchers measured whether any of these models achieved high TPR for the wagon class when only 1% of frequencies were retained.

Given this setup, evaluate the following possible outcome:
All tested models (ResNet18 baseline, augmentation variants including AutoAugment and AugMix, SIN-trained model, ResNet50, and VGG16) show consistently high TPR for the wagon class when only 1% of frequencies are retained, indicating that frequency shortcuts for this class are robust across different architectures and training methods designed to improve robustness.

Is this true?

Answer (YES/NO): NO